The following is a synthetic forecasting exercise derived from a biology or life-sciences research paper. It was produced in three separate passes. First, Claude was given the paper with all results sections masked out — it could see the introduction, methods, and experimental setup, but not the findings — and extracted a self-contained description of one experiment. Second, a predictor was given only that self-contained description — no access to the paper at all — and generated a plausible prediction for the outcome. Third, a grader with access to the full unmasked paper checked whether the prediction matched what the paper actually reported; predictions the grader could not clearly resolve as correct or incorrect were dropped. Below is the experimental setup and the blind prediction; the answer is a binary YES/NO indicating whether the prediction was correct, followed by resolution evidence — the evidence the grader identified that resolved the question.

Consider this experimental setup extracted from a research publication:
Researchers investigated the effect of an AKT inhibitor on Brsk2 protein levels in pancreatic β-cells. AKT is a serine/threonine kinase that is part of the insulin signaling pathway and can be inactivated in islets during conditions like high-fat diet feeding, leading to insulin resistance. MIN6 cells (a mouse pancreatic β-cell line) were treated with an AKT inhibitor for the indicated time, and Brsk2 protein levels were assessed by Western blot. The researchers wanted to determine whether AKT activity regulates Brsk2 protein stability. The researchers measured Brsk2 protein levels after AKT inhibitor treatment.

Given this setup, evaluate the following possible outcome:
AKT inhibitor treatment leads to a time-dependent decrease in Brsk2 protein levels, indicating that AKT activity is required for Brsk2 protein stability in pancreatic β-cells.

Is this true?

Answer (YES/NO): NO